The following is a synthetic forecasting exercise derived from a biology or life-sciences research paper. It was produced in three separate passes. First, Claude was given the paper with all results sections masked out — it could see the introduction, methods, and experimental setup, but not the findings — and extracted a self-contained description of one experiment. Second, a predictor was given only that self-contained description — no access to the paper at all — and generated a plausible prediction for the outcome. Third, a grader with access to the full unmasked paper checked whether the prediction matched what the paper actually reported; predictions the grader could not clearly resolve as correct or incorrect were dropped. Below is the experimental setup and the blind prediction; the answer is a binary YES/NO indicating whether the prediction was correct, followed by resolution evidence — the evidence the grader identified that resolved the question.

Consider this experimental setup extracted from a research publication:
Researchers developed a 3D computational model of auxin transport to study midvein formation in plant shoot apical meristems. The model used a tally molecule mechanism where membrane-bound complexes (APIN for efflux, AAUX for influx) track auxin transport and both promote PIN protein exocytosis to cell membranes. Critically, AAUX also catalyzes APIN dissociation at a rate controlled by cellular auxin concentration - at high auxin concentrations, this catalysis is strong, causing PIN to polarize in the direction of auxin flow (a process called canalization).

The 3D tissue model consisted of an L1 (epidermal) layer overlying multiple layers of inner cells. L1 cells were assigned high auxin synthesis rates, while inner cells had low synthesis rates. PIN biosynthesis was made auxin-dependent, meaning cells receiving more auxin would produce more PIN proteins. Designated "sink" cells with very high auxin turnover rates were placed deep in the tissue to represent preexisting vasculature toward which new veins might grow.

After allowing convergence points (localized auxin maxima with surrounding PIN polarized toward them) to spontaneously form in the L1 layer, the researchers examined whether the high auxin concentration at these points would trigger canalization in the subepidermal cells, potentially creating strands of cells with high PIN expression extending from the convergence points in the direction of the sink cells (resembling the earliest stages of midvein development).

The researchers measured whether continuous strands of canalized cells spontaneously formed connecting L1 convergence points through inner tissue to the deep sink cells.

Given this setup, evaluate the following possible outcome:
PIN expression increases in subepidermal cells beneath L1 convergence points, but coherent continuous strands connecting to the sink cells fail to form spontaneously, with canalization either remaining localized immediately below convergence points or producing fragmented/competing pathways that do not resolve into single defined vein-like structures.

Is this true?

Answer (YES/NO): NO